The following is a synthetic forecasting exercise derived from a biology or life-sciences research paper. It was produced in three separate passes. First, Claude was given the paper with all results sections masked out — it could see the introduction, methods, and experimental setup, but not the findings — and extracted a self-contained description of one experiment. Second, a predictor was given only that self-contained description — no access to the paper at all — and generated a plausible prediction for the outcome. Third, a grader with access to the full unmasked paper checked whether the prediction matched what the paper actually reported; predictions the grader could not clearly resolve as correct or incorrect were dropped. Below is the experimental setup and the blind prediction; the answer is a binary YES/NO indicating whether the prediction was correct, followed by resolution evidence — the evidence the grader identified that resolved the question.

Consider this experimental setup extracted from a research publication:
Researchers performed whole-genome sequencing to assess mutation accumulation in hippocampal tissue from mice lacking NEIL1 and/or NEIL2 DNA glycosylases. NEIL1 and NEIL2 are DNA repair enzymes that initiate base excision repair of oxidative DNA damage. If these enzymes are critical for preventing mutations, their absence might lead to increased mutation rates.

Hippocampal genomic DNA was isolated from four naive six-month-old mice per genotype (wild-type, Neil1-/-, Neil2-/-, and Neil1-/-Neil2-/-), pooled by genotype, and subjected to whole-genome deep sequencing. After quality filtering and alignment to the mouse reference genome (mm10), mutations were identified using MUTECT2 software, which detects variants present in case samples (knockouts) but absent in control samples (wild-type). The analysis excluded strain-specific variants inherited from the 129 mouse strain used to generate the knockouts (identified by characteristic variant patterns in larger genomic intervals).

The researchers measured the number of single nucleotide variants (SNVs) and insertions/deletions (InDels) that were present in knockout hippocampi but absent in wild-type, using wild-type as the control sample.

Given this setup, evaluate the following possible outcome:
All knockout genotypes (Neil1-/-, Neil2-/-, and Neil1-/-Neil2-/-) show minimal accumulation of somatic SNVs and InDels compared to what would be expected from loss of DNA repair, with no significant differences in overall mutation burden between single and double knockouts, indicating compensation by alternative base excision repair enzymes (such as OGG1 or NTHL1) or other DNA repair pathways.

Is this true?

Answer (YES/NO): NO